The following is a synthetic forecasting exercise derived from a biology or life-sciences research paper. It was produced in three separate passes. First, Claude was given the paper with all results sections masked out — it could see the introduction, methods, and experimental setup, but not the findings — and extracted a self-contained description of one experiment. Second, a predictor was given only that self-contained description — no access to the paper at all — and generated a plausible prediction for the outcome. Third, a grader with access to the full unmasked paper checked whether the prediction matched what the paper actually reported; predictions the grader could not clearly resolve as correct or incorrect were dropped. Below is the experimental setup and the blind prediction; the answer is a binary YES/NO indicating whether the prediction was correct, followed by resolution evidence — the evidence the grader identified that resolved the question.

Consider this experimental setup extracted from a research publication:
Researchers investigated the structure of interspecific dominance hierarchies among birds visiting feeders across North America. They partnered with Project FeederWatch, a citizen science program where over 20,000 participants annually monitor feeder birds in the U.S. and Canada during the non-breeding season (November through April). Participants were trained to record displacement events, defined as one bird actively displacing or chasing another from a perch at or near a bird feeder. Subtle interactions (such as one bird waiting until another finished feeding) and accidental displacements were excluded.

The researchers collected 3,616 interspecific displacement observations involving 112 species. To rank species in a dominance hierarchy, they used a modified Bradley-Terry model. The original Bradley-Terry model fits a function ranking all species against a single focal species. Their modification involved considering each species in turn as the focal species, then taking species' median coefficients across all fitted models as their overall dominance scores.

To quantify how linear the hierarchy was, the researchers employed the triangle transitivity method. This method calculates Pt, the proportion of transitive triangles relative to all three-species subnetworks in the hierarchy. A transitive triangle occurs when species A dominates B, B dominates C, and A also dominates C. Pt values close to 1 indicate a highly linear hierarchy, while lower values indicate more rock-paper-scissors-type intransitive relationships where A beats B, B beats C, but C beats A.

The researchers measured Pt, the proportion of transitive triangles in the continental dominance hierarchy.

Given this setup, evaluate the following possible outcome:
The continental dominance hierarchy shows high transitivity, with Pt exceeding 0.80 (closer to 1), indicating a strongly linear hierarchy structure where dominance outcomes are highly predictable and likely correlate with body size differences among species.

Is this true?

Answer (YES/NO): YES